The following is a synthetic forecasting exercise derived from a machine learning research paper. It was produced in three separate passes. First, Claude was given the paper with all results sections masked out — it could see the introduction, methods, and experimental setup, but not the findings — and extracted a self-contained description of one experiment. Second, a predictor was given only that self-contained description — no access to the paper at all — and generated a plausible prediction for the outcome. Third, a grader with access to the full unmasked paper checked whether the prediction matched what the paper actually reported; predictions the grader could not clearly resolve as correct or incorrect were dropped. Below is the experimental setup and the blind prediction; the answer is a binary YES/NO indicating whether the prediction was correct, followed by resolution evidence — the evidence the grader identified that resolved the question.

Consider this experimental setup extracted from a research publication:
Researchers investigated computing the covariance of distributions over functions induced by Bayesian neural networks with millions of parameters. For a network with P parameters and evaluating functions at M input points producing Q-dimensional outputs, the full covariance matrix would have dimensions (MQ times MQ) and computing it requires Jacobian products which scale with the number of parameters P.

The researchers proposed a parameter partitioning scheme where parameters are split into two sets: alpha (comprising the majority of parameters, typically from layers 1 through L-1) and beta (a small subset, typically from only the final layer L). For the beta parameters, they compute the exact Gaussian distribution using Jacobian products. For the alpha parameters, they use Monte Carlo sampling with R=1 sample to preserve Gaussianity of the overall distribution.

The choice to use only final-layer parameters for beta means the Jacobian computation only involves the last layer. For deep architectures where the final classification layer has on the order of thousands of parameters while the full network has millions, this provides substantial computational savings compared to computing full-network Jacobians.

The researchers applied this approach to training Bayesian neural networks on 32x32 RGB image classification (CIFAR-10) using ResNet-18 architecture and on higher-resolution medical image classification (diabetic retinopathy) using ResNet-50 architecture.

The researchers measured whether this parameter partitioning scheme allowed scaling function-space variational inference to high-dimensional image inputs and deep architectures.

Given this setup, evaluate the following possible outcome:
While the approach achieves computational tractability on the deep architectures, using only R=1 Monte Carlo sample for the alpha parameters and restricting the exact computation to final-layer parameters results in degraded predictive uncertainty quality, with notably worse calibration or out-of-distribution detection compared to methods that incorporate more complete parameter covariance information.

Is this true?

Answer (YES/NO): NO